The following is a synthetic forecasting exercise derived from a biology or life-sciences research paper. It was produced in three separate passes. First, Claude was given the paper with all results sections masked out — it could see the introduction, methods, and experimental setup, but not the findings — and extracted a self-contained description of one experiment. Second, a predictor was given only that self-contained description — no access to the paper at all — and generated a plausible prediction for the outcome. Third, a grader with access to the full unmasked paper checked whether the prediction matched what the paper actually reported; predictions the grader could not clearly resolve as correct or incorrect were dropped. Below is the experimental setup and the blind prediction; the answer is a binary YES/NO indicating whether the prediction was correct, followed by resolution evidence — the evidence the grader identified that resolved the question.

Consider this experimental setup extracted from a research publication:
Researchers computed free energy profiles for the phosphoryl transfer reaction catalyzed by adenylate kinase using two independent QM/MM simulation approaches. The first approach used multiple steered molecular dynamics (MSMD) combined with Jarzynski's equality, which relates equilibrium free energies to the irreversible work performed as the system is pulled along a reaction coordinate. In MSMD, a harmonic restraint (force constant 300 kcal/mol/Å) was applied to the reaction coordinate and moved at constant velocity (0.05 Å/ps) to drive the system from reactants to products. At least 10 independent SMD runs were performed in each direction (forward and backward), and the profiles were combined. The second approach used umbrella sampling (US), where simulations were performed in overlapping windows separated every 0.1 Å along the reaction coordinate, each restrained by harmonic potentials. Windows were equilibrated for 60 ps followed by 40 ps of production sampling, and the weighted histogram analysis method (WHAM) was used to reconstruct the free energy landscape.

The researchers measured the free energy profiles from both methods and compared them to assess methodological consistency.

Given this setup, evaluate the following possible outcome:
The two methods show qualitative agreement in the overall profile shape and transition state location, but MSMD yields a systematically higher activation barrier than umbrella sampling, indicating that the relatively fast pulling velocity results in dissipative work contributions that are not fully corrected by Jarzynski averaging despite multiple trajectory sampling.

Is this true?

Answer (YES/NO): YES